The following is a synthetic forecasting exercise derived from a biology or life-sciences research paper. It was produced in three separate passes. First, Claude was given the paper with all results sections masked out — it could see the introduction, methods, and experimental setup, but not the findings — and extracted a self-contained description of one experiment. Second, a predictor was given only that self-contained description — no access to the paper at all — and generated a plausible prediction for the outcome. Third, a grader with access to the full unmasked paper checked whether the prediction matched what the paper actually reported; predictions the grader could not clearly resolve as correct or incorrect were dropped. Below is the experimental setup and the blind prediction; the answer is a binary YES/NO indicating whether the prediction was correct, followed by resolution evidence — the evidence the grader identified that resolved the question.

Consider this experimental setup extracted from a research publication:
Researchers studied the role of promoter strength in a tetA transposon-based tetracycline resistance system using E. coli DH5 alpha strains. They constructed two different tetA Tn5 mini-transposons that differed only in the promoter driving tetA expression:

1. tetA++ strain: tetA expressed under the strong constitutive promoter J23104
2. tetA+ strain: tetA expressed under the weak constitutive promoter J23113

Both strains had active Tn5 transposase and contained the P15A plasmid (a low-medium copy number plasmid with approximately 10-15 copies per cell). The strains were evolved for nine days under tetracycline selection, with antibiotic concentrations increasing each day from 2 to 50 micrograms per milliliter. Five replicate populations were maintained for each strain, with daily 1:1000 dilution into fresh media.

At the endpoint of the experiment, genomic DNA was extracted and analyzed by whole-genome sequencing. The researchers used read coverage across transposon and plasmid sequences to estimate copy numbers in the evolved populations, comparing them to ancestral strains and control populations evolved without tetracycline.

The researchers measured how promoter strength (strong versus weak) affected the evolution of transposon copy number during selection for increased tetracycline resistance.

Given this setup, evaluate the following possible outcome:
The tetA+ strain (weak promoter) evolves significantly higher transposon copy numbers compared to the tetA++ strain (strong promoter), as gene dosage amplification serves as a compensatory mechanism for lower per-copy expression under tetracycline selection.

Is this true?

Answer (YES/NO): NO